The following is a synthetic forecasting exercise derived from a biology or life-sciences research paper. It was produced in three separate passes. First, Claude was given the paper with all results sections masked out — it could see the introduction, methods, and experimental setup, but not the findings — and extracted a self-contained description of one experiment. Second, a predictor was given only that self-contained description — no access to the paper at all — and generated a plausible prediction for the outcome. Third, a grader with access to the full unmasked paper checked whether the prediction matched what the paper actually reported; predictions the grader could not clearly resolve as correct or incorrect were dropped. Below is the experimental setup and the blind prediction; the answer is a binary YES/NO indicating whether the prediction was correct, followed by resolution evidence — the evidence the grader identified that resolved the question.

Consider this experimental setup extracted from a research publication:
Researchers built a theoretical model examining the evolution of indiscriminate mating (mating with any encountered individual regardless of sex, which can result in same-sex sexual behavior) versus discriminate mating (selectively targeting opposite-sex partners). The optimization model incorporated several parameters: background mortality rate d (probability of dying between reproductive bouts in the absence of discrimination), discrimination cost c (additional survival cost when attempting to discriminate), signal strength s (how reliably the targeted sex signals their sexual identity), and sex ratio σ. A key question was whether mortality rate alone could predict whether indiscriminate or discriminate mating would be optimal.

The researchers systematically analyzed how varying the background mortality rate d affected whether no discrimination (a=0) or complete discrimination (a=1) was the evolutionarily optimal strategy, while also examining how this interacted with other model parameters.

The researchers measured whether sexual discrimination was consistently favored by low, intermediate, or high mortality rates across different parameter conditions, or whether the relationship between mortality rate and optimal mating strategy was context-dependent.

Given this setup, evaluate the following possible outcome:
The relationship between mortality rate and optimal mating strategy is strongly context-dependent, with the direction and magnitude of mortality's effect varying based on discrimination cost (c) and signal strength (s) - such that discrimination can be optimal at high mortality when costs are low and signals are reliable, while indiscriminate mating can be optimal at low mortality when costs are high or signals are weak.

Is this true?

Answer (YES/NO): YES